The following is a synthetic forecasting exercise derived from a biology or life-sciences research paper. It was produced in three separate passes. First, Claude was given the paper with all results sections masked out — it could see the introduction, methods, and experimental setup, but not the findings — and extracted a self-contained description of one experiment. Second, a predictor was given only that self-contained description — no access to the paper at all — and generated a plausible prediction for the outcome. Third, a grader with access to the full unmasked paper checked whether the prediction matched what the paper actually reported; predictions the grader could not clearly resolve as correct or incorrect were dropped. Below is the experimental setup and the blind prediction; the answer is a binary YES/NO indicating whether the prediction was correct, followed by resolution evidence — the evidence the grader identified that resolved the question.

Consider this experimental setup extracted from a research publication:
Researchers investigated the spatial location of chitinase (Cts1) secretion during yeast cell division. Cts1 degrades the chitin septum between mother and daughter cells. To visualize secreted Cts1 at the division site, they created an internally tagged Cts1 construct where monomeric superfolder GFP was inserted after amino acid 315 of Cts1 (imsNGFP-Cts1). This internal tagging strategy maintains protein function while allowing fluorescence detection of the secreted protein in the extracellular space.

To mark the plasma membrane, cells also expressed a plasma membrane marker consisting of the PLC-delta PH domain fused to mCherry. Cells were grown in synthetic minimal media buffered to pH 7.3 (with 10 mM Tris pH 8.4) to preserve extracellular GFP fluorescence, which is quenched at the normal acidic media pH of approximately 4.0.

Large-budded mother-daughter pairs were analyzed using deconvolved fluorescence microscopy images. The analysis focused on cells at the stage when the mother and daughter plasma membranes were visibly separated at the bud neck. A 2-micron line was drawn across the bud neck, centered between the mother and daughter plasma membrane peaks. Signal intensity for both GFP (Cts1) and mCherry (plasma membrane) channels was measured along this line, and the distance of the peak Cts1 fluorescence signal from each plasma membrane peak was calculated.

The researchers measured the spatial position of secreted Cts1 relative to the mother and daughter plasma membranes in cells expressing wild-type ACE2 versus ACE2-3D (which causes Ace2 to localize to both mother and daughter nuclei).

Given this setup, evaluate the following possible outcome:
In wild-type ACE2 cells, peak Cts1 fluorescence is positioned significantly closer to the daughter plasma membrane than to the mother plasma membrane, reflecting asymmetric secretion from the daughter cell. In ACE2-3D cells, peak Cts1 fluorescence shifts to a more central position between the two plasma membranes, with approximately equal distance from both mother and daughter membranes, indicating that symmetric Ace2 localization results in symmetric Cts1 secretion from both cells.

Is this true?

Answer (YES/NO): NO